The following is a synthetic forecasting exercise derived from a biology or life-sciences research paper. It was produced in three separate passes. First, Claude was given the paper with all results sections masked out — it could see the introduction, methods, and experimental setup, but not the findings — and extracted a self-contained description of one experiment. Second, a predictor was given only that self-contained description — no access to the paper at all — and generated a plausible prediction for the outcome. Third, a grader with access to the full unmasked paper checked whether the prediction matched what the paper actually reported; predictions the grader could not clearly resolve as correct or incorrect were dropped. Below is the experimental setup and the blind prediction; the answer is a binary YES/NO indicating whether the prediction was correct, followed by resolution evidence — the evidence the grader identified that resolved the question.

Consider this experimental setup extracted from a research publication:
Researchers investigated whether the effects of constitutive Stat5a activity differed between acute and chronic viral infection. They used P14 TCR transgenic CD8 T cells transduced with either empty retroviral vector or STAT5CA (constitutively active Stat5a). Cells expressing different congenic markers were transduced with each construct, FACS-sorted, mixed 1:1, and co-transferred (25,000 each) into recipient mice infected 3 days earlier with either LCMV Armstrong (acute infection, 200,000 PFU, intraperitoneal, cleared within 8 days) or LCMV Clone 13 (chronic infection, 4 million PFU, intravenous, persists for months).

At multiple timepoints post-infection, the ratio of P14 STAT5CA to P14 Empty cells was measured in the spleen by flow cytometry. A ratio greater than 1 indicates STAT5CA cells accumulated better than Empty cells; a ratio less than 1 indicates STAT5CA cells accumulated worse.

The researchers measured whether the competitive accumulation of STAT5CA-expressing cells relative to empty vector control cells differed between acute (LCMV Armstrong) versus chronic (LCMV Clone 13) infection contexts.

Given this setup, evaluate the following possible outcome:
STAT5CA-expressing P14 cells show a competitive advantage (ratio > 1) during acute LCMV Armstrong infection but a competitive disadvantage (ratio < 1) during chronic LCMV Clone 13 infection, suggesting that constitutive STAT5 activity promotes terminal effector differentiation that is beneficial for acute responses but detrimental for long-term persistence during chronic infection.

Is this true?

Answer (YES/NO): NO